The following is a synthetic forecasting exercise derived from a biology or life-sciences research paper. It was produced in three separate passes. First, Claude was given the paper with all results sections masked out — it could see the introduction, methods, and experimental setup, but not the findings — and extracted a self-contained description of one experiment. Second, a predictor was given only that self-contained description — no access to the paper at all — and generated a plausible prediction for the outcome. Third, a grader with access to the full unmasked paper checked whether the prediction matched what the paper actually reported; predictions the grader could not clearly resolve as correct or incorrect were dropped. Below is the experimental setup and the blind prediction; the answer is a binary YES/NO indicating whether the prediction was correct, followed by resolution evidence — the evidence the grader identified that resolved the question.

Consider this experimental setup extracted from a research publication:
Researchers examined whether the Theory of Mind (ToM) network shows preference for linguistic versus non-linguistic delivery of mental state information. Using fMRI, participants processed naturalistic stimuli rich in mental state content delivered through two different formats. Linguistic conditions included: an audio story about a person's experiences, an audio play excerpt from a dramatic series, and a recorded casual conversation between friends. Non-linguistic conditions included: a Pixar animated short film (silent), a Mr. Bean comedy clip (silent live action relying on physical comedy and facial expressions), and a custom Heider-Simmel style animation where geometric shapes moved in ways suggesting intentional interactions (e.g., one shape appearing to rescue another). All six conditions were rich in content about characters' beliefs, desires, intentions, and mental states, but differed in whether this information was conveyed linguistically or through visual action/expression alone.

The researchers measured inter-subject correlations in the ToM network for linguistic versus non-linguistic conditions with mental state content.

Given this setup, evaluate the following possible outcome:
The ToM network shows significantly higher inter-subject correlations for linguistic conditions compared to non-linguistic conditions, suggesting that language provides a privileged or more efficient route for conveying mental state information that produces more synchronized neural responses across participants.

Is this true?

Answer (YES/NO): NO